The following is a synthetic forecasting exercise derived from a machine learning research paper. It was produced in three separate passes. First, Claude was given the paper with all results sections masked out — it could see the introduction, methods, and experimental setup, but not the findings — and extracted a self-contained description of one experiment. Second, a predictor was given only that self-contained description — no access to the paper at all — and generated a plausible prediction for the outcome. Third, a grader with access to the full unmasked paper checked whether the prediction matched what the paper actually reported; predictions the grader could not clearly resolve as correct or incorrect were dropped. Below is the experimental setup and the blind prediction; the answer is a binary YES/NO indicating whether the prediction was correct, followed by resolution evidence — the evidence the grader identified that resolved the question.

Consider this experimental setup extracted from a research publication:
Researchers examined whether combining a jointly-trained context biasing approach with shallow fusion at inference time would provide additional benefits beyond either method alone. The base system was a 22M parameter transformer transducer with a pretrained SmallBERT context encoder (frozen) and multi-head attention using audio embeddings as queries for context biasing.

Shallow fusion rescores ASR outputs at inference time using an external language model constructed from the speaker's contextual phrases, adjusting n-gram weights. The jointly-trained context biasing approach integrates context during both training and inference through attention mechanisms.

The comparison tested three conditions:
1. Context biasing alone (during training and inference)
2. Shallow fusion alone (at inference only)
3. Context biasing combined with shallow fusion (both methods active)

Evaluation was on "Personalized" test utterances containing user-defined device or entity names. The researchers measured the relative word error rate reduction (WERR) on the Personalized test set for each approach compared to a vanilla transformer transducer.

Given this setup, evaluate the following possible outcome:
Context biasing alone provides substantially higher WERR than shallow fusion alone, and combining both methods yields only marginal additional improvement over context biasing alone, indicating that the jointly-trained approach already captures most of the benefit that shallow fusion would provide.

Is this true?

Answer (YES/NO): NO